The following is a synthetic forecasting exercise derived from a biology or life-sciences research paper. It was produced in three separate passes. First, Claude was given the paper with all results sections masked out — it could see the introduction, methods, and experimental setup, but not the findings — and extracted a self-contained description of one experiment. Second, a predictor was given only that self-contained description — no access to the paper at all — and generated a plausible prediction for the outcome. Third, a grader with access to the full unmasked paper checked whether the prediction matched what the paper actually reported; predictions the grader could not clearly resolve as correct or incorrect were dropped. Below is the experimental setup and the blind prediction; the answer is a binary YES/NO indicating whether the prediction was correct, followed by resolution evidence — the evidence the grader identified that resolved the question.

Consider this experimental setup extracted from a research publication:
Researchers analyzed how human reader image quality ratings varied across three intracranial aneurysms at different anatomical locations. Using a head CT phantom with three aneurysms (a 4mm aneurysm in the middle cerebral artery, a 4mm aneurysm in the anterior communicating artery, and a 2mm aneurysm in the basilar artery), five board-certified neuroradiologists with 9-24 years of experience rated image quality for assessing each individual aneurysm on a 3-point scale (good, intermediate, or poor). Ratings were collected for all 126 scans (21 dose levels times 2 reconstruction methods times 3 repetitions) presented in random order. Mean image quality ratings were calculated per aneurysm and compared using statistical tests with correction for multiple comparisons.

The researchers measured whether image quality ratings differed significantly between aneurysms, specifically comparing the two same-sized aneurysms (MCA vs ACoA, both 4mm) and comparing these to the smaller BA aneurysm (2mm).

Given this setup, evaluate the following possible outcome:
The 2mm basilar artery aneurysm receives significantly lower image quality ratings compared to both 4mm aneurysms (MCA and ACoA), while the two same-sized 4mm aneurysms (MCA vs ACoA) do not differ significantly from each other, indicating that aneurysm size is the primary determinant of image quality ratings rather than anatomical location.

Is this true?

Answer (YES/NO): NO